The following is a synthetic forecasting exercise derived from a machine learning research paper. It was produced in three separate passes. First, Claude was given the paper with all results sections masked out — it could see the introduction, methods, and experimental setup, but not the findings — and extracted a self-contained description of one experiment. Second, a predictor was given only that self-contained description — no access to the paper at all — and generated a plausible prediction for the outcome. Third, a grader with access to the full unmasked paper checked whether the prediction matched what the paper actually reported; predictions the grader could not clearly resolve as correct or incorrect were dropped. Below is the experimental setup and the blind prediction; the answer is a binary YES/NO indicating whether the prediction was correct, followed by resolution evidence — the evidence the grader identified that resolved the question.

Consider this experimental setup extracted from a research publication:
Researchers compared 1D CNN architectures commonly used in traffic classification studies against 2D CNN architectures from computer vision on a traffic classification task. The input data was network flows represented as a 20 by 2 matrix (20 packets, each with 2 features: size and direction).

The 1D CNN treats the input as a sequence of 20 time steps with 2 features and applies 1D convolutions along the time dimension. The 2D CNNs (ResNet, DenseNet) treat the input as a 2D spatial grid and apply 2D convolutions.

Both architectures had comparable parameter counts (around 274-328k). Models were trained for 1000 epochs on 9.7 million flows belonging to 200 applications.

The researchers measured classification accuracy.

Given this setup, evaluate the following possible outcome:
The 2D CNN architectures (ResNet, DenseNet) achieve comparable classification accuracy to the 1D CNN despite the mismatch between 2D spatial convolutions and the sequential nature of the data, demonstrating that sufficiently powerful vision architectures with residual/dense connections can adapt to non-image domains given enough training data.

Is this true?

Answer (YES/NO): NO